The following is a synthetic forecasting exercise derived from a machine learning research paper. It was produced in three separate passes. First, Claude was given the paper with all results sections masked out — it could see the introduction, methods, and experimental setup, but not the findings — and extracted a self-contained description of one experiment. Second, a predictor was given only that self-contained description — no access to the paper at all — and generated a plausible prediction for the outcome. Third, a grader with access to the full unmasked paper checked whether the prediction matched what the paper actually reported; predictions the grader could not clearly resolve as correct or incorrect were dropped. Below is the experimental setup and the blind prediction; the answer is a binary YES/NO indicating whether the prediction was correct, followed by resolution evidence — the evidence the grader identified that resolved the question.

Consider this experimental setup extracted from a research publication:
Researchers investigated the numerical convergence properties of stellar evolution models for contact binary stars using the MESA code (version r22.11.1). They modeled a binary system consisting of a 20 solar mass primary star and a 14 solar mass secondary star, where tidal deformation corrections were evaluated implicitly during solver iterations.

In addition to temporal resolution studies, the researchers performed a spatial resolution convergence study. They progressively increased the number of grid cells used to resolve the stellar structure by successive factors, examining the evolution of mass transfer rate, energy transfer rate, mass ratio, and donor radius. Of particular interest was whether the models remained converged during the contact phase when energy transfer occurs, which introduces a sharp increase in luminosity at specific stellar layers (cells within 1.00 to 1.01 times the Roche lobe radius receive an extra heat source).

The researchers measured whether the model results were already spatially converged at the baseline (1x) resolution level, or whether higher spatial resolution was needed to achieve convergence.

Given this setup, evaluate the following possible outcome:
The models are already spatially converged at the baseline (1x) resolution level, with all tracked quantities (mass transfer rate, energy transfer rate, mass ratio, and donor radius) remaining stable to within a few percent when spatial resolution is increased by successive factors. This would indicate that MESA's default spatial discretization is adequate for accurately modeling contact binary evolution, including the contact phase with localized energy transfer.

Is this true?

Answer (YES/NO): YES